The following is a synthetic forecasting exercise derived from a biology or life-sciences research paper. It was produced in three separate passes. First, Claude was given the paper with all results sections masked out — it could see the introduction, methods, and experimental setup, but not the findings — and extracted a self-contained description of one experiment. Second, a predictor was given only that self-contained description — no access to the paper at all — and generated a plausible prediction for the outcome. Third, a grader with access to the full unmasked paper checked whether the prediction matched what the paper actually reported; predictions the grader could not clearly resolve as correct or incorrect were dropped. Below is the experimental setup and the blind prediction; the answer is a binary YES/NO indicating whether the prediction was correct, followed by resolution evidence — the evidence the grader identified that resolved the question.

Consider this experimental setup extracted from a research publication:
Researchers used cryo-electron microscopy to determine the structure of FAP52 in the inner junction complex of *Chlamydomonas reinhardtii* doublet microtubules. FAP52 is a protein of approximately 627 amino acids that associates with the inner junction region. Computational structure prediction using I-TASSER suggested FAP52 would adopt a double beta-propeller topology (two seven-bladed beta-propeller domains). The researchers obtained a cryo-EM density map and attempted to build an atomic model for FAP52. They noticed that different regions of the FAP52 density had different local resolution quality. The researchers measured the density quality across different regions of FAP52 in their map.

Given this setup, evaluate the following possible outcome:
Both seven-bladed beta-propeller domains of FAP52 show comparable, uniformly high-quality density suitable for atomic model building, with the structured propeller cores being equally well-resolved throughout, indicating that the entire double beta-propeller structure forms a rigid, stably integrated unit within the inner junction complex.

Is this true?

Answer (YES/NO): NO